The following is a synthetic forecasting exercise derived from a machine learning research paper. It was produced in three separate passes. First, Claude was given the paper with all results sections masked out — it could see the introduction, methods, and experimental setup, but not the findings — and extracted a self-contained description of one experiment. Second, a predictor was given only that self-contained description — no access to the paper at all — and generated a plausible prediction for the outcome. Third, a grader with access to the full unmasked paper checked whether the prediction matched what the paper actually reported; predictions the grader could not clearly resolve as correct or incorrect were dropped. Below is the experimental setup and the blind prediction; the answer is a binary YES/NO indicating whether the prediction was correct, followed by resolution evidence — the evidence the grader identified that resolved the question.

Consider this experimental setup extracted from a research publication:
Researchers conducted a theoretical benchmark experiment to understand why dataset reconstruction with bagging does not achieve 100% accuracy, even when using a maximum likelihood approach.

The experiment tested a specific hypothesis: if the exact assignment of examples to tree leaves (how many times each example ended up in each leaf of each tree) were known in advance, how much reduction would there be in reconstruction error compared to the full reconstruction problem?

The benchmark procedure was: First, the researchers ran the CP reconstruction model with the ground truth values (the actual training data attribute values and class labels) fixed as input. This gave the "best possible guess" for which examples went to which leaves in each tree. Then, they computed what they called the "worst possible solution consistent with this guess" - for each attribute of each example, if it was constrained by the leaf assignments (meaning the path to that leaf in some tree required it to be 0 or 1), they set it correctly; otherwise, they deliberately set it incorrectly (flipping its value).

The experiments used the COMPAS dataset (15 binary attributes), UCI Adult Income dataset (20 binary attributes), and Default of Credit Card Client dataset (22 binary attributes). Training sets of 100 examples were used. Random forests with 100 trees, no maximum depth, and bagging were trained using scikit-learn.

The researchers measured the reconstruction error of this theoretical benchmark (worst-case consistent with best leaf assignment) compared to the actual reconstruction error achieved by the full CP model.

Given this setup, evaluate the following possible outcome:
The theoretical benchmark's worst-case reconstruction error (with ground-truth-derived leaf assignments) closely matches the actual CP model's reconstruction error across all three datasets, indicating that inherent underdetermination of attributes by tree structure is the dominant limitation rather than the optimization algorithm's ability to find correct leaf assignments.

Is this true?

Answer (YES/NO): NO